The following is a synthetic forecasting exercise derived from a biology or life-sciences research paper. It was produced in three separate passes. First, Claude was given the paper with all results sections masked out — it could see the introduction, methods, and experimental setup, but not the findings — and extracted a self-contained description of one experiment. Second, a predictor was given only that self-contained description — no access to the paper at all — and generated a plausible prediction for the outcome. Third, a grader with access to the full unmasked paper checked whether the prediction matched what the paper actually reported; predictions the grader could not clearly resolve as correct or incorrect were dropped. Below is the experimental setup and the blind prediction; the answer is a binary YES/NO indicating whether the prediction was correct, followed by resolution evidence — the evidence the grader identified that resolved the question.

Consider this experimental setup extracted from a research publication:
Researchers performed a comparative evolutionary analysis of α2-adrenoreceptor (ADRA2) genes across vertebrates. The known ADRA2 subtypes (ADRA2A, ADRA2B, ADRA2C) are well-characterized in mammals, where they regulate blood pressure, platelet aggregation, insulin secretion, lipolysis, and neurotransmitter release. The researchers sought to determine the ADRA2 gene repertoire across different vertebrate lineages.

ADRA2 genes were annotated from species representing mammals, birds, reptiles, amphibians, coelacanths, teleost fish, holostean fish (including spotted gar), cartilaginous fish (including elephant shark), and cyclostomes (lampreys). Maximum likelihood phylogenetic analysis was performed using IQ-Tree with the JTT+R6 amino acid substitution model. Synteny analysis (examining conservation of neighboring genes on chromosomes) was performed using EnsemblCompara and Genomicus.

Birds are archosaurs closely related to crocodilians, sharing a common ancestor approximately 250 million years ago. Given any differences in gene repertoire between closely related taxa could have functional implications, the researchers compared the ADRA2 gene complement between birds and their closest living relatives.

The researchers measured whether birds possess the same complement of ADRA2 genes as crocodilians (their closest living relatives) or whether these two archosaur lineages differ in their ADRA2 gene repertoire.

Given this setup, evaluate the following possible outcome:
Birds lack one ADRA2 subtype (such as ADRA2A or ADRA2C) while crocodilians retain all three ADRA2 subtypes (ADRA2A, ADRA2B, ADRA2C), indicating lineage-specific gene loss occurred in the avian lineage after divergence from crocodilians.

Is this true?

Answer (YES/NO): NO